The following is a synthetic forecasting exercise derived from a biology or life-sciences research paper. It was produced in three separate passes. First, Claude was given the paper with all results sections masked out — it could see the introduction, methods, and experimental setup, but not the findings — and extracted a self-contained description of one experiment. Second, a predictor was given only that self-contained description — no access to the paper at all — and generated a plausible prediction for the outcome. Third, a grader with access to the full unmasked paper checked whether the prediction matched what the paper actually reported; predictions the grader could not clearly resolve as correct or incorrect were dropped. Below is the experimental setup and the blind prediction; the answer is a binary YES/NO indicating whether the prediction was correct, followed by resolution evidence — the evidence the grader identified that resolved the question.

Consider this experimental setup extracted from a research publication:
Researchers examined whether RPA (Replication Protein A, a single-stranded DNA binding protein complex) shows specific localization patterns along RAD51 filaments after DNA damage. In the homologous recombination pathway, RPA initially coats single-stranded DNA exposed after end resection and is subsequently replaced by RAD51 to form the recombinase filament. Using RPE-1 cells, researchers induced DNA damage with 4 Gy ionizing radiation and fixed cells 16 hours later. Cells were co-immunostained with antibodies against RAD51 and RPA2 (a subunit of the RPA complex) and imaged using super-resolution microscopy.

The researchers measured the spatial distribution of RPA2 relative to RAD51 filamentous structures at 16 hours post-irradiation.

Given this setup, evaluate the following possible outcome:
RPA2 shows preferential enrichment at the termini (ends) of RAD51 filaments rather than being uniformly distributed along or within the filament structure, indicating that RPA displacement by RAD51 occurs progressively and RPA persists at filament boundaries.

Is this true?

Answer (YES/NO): NO